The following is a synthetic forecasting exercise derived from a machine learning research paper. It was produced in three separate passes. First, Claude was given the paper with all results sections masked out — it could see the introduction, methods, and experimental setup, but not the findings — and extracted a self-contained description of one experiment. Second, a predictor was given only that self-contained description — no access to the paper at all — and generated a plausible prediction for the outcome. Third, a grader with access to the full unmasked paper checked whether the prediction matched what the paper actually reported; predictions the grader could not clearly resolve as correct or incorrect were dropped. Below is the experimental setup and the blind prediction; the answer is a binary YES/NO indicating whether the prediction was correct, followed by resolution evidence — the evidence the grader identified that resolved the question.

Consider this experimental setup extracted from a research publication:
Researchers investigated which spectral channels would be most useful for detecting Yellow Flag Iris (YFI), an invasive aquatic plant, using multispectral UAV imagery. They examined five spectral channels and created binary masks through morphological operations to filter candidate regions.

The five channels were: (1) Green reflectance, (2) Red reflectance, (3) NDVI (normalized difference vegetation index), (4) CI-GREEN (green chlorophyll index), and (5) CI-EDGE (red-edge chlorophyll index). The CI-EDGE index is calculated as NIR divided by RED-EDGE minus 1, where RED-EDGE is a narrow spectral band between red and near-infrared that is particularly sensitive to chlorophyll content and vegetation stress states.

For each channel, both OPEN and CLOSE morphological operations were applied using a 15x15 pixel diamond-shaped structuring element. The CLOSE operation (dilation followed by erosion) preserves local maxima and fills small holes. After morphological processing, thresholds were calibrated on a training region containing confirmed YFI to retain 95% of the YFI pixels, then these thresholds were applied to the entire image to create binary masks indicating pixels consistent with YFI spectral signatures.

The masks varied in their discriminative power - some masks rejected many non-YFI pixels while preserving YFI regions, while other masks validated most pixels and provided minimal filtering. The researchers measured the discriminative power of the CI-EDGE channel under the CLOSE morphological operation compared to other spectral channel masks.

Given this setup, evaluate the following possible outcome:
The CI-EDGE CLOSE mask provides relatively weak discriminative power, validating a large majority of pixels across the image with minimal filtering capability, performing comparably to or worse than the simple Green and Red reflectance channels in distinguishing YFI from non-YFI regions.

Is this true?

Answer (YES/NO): NO